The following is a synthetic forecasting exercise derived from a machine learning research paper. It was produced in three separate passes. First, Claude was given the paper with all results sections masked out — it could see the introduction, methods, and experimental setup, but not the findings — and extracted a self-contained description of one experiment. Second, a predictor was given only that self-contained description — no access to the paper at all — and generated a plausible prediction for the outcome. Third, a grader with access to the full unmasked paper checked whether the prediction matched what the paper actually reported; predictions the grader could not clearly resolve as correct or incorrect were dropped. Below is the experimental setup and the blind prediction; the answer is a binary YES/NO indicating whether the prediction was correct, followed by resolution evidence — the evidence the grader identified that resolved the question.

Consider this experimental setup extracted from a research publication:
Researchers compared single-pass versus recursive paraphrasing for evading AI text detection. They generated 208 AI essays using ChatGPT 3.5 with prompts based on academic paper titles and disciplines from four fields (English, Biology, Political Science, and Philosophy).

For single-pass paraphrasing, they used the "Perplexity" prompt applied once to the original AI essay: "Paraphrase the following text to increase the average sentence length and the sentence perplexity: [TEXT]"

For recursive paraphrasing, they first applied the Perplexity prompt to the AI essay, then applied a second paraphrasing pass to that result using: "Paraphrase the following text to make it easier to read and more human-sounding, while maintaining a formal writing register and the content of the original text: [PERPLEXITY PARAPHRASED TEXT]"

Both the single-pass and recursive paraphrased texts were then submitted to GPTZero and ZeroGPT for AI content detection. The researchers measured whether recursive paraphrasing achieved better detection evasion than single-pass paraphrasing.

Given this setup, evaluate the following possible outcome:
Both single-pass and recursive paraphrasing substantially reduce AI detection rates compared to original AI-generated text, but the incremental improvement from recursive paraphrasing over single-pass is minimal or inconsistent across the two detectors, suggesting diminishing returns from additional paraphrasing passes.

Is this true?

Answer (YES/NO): NO